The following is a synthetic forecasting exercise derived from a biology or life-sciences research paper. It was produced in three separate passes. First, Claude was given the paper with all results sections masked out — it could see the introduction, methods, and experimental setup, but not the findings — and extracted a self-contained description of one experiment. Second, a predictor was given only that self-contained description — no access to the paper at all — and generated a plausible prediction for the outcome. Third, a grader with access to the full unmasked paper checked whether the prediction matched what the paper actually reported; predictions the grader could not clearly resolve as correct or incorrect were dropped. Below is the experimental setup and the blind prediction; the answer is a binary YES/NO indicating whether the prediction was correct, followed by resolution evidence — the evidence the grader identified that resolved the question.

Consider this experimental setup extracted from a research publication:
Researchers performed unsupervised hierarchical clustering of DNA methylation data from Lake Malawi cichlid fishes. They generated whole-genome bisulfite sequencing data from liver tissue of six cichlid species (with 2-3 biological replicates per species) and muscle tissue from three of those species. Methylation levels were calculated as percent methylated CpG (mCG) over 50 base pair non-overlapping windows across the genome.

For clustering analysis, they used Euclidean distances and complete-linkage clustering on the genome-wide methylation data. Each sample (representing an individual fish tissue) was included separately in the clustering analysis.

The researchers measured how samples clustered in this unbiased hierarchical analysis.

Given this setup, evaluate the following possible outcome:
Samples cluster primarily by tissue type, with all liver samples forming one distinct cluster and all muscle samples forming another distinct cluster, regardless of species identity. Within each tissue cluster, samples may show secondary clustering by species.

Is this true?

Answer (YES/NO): YES